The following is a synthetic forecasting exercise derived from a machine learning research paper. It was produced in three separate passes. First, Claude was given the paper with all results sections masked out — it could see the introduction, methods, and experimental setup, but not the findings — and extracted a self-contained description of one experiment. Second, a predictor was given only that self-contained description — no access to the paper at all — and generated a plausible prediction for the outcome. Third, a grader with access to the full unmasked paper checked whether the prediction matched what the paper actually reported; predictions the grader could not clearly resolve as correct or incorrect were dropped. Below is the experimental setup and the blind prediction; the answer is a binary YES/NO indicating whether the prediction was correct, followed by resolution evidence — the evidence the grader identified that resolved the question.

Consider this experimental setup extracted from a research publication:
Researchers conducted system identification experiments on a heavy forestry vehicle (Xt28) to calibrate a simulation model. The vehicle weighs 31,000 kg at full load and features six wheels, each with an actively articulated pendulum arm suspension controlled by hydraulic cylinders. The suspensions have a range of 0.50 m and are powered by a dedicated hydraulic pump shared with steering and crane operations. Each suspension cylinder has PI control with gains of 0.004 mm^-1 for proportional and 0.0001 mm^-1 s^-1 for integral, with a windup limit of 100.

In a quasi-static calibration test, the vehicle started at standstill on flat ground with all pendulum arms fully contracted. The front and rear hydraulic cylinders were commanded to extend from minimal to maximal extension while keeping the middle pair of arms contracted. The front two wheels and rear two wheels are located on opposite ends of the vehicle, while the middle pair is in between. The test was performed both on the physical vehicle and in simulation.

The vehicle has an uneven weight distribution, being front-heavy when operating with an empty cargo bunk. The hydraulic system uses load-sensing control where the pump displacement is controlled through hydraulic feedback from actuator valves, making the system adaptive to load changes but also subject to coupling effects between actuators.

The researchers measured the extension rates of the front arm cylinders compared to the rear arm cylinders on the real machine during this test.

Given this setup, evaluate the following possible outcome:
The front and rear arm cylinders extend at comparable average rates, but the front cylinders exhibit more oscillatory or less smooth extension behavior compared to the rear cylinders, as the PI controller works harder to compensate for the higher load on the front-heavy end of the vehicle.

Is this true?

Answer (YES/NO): NO